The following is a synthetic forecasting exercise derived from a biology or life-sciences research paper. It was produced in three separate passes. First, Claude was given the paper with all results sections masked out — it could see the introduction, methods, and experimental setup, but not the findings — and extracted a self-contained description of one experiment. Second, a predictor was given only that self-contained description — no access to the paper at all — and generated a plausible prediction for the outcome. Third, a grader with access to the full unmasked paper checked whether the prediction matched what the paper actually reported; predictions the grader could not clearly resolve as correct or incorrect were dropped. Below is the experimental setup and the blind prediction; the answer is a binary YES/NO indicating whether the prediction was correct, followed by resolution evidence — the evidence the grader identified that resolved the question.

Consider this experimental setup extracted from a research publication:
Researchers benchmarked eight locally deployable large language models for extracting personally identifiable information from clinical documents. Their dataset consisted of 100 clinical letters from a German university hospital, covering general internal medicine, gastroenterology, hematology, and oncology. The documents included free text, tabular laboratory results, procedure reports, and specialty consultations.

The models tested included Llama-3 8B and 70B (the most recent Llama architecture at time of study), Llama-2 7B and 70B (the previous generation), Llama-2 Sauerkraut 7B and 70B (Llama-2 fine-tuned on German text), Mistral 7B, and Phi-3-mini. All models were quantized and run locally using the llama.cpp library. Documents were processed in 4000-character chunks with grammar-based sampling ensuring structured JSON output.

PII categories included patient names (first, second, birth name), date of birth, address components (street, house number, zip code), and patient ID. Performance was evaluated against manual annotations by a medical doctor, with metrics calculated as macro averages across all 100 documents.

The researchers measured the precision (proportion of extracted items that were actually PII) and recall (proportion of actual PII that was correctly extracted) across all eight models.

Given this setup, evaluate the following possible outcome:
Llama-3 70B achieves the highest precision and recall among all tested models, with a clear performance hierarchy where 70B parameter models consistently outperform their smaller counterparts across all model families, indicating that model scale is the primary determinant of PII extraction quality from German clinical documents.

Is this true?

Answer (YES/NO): NO